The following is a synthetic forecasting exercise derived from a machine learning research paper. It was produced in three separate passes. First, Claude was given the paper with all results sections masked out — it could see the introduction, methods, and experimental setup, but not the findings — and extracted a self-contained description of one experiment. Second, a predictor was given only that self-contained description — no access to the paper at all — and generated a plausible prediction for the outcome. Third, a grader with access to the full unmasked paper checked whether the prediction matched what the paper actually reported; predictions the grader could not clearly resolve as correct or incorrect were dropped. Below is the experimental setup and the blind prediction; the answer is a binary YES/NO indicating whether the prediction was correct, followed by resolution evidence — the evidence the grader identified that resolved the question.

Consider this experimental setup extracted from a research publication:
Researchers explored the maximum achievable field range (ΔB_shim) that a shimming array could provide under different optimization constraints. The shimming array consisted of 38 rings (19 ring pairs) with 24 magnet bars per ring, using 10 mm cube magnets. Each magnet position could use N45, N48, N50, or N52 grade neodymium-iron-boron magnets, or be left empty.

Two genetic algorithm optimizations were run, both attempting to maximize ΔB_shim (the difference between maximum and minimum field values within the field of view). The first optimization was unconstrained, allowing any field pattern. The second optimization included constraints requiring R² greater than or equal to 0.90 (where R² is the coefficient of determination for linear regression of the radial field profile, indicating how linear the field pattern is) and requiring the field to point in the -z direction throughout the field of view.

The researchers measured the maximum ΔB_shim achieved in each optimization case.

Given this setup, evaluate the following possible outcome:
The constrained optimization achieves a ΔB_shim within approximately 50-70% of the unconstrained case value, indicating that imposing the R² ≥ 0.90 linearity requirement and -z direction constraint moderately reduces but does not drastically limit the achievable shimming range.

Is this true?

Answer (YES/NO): NO